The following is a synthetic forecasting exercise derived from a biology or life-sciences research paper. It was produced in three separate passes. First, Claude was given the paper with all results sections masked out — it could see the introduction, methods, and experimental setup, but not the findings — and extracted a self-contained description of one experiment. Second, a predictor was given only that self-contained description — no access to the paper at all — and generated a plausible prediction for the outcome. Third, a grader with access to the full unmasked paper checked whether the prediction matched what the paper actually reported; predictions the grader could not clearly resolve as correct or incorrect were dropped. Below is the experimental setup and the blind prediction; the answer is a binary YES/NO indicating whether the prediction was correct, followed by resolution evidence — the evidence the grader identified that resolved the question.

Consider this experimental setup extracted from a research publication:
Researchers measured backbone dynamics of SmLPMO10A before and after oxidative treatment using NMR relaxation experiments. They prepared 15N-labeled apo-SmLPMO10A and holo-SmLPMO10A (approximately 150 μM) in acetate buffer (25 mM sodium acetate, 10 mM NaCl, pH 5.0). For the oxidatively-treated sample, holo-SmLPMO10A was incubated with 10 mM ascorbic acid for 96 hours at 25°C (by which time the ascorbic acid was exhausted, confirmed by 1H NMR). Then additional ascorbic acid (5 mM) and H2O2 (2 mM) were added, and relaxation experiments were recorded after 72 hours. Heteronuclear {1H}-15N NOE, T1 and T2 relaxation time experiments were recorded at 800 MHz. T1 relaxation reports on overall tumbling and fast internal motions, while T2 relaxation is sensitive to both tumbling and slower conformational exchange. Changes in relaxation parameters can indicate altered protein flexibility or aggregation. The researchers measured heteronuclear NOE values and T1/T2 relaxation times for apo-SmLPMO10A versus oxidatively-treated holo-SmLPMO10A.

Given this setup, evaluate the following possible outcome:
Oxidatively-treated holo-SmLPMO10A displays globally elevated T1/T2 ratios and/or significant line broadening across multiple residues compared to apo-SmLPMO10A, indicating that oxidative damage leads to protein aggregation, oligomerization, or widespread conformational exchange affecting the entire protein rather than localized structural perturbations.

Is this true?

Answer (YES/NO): NO